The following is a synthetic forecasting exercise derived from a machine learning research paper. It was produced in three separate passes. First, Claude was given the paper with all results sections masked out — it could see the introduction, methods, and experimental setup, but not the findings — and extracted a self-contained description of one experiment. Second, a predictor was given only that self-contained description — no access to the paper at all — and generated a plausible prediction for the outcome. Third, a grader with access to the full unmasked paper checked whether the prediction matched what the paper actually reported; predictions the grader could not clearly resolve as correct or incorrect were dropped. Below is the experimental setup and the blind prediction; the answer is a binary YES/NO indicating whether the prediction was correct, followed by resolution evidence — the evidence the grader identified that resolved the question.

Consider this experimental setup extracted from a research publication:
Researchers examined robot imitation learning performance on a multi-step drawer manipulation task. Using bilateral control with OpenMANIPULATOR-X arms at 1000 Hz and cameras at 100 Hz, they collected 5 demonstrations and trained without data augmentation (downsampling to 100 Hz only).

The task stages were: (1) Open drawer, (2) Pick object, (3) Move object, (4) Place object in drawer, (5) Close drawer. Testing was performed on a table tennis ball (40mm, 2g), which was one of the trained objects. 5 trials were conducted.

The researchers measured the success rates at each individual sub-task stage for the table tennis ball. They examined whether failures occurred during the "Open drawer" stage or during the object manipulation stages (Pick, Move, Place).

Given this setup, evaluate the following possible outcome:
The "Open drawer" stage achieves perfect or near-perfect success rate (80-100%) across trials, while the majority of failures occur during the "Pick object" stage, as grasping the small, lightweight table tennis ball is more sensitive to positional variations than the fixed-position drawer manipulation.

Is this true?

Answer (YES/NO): NO